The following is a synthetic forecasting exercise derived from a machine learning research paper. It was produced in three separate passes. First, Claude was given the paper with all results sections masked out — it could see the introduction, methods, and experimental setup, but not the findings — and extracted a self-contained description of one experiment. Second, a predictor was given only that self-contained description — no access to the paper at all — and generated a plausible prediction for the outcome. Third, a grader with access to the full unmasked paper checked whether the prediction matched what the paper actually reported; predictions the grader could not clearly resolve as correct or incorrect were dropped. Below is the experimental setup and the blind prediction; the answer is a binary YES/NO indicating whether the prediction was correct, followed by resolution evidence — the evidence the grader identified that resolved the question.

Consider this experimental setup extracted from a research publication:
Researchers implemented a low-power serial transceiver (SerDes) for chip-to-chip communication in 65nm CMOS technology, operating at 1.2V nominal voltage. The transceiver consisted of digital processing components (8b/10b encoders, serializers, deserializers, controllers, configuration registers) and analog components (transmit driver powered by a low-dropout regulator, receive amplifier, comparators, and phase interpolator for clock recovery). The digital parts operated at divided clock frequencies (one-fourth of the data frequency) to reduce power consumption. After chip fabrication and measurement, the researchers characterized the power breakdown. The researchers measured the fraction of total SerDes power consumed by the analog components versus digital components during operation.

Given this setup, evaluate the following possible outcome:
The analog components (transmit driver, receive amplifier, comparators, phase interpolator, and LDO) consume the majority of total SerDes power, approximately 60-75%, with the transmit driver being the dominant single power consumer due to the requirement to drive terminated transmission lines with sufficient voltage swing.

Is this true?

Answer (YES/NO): NO